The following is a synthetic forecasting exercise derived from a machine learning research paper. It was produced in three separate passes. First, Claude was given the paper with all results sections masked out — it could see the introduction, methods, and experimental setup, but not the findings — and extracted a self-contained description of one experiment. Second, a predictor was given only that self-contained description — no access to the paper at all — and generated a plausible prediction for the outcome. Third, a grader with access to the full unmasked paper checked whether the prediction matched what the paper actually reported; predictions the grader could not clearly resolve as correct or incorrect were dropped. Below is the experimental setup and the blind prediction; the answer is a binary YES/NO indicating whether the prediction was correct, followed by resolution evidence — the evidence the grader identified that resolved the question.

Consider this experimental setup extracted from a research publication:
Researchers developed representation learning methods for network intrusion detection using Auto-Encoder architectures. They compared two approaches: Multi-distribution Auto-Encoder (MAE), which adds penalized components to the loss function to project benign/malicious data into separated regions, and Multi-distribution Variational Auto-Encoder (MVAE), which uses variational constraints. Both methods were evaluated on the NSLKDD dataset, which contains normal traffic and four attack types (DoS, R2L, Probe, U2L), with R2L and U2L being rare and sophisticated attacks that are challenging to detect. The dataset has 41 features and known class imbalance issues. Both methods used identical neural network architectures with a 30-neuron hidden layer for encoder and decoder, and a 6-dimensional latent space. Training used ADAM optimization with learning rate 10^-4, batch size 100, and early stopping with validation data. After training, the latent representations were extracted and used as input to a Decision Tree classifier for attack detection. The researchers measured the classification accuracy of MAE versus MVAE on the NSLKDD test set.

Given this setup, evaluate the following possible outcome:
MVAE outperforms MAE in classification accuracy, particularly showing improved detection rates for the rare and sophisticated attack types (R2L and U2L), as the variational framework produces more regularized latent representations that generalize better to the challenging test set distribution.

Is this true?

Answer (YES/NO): NO